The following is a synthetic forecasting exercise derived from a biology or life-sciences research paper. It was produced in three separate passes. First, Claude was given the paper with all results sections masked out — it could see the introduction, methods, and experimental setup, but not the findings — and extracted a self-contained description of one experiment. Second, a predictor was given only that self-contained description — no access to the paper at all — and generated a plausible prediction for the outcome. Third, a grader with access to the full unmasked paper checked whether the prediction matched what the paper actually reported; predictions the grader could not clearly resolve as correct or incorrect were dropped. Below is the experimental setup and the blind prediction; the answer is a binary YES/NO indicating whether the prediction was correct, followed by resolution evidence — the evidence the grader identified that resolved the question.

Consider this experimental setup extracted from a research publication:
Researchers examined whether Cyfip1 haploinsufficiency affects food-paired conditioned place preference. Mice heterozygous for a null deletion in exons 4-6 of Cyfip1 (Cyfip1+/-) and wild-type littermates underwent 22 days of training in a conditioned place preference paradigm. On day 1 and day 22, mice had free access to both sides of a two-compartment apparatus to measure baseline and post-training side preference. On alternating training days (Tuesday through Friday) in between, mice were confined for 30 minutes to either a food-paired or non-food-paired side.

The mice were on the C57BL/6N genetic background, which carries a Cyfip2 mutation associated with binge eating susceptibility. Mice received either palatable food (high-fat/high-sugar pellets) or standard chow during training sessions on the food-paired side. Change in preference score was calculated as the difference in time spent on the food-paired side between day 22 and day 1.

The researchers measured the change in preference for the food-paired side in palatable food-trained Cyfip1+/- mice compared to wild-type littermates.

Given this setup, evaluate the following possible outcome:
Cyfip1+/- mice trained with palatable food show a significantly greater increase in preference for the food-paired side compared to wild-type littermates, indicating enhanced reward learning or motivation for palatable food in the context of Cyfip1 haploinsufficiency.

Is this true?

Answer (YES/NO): NO